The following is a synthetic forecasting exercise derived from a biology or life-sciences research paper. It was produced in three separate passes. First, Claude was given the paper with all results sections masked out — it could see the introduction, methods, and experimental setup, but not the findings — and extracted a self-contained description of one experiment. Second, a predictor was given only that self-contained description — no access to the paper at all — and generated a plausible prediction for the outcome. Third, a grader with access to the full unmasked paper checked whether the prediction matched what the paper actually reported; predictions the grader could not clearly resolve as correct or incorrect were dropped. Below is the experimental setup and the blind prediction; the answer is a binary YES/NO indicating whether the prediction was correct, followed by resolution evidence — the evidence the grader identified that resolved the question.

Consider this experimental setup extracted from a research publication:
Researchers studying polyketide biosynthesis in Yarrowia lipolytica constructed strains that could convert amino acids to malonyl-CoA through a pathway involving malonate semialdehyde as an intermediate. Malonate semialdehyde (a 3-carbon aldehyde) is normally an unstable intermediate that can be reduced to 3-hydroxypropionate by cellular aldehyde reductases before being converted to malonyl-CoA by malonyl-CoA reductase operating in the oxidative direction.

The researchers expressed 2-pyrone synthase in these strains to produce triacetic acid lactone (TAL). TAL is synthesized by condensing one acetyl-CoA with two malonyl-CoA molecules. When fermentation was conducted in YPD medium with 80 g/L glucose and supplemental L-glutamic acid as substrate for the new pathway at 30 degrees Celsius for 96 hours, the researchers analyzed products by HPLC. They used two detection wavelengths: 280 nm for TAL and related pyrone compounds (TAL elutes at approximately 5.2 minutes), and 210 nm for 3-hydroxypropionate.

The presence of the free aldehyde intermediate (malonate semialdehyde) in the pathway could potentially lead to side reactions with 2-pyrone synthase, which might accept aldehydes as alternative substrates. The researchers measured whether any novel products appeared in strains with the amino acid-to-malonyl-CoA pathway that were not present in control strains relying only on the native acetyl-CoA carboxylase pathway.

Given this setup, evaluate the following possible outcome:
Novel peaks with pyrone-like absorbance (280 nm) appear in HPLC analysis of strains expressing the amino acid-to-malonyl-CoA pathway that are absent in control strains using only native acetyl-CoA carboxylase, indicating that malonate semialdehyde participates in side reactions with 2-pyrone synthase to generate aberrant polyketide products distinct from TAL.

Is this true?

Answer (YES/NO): NO